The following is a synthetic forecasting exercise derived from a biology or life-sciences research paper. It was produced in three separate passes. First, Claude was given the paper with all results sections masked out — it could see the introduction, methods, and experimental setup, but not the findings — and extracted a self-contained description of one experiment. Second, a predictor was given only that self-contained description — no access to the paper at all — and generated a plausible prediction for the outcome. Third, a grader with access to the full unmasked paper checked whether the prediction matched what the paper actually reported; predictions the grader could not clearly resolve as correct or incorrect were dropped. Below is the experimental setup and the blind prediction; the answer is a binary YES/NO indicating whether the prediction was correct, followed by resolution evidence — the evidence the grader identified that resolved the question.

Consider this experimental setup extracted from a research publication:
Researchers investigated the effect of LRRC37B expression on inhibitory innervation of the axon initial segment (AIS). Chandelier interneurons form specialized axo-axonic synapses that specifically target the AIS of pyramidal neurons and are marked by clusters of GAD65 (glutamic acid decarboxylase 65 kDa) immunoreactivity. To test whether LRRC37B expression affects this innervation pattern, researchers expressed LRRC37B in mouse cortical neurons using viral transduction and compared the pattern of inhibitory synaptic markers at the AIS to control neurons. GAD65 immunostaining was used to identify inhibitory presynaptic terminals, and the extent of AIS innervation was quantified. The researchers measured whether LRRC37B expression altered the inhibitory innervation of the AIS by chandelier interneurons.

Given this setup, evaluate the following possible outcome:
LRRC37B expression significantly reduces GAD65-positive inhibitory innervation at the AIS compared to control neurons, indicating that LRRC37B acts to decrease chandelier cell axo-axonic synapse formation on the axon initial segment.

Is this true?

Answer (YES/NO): NO